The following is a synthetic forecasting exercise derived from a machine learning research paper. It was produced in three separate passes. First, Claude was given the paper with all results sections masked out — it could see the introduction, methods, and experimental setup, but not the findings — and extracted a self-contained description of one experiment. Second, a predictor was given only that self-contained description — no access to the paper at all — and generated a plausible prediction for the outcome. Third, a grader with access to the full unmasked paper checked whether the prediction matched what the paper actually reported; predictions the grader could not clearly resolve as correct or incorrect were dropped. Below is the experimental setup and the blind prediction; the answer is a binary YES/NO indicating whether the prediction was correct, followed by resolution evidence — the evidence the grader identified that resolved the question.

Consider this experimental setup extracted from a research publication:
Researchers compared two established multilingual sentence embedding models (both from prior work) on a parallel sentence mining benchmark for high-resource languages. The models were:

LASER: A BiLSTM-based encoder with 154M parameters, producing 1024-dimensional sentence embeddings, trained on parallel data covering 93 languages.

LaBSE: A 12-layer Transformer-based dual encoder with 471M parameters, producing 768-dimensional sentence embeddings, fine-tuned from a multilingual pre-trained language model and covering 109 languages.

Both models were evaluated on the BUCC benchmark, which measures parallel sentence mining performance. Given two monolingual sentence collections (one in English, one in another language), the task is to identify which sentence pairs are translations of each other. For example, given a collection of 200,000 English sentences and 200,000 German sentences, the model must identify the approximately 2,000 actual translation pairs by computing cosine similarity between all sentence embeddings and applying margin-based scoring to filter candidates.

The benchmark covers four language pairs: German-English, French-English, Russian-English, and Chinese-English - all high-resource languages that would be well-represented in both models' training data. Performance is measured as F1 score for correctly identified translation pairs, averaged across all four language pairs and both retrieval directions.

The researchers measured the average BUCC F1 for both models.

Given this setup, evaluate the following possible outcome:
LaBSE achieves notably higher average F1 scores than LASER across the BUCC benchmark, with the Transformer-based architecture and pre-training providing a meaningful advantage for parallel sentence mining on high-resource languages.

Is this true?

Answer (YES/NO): NO